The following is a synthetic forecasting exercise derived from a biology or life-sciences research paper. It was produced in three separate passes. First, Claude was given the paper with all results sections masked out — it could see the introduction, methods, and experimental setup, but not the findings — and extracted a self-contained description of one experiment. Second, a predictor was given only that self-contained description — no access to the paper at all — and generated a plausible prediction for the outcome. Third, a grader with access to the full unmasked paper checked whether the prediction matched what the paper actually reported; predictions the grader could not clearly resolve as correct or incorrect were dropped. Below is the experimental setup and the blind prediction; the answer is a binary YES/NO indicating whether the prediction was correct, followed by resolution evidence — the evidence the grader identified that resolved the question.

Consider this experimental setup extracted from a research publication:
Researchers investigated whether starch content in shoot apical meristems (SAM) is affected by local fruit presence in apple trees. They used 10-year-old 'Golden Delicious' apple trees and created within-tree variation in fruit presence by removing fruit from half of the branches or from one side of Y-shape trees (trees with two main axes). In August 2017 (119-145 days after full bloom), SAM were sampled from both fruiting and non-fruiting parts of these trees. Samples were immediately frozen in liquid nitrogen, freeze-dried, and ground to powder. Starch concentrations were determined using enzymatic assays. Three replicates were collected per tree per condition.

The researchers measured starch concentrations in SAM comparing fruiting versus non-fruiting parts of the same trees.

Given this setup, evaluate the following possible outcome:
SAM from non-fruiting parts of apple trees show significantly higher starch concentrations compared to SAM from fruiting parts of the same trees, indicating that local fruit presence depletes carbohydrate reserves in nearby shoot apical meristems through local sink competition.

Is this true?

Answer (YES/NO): NO